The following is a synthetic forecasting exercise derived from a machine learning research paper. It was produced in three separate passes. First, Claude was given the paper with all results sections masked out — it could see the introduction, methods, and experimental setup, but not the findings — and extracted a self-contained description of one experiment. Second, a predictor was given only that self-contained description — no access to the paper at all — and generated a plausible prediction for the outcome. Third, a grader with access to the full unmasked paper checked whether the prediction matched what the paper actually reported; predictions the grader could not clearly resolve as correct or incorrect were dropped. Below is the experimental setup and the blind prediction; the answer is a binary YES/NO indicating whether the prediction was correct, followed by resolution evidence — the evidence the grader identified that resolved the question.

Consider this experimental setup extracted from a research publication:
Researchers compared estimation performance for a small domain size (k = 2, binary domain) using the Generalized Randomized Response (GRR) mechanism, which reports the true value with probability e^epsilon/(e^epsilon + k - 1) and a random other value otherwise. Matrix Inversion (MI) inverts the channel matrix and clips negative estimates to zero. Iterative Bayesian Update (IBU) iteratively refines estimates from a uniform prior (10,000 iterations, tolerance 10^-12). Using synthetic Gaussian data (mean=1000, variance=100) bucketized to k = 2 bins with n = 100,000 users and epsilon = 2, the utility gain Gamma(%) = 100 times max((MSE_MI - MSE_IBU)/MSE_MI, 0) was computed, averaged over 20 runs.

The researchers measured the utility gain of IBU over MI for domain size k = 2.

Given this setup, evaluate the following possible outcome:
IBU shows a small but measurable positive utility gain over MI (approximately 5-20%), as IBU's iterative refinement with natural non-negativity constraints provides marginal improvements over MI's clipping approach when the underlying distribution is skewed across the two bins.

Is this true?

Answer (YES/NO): NO